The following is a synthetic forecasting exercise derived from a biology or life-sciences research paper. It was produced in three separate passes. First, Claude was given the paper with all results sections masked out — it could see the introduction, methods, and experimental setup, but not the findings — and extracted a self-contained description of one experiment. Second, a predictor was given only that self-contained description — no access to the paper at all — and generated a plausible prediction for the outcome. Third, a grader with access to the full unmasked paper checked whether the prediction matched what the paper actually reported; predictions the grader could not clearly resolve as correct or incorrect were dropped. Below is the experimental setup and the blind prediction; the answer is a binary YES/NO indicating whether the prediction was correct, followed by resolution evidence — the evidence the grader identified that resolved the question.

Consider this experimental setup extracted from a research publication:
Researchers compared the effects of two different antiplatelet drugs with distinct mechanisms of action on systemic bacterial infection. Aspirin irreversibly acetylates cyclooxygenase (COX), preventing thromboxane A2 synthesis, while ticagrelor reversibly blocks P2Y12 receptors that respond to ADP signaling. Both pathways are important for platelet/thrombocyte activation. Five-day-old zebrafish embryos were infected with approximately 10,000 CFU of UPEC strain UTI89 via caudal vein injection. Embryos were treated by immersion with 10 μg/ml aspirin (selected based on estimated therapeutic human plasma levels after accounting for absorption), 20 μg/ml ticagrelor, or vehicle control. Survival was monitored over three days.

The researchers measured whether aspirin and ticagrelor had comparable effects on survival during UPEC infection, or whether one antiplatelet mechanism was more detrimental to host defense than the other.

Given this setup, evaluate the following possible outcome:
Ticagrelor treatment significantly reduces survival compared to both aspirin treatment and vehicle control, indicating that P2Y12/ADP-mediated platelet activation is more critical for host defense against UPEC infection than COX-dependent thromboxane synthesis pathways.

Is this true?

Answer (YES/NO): NO